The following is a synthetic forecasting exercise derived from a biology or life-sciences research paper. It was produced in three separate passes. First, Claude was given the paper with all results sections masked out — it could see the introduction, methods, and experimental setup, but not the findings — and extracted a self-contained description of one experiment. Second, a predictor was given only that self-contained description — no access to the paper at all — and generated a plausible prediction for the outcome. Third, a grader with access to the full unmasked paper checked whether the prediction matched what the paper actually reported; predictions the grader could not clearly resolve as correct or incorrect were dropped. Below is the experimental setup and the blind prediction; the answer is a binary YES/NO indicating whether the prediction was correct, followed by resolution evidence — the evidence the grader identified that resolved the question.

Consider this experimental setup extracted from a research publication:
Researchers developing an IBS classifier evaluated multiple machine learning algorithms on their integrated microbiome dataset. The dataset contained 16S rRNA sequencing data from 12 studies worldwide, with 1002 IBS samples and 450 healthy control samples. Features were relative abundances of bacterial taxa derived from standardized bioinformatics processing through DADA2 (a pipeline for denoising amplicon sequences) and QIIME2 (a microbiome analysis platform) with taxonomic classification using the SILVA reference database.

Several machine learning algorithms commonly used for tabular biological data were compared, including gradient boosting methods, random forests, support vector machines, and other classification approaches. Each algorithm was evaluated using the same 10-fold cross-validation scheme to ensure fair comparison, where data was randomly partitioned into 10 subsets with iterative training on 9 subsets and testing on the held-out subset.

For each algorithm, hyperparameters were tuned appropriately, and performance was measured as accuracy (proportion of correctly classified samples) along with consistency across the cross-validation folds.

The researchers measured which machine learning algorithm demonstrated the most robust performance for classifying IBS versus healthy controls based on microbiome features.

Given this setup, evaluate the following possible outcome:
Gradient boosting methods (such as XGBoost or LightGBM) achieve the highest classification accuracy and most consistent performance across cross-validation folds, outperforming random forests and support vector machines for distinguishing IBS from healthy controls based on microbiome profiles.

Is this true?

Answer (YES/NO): YES